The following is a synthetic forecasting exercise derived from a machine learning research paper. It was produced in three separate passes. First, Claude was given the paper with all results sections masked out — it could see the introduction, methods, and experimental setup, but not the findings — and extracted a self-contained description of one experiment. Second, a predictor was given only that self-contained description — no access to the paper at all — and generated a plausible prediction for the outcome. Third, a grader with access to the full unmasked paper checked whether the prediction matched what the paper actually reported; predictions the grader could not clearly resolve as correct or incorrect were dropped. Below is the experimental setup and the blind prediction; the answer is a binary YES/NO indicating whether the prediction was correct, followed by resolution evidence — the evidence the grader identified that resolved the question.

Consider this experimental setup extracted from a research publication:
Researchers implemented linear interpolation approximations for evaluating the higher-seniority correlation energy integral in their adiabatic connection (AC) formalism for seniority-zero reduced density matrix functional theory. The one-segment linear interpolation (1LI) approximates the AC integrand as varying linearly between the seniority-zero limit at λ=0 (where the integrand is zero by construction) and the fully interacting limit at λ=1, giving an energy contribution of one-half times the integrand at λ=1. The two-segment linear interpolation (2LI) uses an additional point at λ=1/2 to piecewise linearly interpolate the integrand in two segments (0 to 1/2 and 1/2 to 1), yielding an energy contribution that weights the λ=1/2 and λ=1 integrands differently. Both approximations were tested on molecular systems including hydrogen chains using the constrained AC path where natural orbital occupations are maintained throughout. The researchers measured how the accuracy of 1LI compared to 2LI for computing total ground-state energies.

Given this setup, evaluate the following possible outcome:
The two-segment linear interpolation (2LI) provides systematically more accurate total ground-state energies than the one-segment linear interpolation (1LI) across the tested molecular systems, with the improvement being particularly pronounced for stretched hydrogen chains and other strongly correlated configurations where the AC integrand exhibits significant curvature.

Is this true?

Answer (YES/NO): NO